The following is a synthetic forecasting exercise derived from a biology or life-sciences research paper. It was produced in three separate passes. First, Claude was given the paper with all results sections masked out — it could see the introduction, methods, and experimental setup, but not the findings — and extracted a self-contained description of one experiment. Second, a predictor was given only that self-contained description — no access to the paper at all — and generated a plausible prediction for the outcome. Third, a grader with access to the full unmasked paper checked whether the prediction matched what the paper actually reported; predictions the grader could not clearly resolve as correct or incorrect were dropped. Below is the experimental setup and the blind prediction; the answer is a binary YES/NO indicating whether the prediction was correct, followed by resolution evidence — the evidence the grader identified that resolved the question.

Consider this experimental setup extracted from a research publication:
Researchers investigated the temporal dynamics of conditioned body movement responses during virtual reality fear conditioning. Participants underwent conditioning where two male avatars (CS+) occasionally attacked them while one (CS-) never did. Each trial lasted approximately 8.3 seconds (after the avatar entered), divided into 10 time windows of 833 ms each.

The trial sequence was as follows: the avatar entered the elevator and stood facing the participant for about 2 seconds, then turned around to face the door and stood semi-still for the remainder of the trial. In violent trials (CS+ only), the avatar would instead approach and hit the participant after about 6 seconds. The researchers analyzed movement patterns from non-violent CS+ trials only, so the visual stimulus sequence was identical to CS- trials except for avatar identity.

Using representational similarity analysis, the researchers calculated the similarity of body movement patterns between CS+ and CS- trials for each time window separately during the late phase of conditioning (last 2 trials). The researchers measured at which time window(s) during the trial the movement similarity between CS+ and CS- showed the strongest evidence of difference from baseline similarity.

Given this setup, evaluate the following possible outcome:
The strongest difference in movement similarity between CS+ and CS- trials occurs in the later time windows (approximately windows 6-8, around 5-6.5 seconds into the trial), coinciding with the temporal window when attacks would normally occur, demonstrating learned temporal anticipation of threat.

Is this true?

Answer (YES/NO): NO